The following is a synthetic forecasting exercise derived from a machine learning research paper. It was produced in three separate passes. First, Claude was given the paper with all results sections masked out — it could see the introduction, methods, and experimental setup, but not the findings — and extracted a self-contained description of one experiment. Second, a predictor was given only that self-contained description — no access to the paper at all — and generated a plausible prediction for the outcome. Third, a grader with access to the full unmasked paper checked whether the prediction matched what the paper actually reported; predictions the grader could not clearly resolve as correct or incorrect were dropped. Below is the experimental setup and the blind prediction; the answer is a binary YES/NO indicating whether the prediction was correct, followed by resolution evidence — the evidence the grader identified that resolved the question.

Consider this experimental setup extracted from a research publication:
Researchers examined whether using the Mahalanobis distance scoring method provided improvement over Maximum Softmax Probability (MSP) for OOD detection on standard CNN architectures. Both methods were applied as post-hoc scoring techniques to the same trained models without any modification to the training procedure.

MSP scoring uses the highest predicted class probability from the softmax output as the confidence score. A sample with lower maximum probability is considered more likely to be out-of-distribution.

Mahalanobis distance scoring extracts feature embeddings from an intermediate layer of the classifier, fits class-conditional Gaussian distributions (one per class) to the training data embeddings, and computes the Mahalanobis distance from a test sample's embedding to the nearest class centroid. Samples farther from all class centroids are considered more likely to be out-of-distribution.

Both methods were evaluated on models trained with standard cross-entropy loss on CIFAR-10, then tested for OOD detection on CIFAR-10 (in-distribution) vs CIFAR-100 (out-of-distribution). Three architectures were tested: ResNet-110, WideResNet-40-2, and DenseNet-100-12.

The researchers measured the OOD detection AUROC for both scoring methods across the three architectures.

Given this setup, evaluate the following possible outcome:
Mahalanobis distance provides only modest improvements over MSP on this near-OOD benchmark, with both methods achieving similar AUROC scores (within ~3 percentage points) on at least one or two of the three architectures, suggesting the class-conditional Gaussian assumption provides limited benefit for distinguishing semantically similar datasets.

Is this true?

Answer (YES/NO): YES